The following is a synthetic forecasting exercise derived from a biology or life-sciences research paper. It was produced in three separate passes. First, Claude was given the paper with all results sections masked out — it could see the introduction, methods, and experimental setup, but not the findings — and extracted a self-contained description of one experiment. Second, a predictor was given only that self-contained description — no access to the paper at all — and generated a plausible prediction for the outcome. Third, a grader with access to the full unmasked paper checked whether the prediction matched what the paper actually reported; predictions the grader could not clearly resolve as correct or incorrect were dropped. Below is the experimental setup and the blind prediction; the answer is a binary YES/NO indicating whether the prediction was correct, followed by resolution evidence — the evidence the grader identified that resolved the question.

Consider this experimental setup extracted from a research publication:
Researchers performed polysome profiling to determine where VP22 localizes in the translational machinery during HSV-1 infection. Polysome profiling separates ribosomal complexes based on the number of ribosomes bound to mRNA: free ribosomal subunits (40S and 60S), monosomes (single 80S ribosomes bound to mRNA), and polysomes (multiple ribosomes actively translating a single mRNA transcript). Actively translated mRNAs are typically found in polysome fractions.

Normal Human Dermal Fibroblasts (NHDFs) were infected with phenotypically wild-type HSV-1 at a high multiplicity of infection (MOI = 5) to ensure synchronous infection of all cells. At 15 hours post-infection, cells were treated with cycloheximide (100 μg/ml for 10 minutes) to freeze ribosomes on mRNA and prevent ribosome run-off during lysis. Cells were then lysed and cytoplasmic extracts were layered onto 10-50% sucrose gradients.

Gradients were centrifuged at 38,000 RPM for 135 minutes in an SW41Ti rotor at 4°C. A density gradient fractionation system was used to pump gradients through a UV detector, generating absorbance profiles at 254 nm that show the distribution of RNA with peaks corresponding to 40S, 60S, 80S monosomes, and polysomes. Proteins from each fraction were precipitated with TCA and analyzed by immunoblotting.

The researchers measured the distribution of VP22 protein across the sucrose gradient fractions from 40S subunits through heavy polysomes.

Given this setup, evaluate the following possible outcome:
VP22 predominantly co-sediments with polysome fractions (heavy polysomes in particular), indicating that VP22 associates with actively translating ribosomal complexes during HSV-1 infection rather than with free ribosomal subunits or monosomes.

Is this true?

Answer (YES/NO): NO